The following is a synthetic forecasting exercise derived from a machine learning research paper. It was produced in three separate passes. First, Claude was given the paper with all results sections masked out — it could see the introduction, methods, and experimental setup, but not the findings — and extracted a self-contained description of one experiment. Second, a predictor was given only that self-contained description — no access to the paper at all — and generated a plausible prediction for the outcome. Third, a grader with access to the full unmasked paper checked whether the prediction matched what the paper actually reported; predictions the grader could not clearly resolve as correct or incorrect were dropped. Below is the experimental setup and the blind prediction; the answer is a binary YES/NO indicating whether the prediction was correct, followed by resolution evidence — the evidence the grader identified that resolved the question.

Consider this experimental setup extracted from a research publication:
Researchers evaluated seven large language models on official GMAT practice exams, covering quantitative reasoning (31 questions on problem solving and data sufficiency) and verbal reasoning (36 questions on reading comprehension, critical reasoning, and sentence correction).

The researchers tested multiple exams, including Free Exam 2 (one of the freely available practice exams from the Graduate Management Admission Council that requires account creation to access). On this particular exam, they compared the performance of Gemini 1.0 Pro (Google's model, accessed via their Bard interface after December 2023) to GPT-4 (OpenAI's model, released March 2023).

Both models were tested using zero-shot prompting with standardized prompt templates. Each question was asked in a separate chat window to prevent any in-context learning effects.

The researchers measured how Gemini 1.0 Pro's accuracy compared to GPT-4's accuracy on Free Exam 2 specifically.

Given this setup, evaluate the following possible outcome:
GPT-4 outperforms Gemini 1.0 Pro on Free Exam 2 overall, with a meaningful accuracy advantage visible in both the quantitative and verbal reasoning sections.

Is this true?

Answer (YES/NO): NO